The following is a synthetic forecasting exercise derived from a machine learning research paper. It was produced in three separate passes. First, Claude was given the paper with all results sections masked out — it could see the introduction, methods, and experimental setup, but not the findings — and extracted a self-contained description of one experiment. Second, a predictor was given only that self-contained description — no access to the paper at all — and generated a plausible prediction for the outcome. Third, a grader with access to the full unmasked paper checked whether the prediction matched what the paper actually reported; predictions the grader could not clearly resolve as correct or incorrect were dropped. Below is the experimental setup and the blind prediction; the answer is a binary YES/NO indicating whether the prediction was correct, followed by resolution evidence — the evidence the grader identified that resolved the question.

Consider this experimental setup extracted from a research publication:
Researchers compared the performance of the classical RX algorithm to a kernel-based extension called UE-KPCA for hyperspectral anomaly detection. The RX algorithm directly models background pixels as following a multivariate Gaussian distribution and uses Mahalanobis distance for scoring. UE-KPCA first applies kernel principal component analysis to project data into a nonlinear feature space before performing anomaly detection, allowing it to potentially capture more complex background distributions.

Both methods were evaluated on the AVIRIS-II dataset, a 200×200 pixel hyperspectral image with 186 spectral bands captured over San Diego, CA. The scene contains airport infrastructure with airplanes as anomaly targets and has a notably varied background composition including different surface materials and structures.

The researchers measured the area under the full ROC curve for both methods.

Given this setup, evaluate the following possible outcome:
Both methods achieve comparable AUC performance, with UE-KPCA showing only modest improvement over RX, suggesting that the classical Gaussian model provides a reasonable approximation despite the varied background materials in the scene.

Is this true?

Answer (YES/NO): NO